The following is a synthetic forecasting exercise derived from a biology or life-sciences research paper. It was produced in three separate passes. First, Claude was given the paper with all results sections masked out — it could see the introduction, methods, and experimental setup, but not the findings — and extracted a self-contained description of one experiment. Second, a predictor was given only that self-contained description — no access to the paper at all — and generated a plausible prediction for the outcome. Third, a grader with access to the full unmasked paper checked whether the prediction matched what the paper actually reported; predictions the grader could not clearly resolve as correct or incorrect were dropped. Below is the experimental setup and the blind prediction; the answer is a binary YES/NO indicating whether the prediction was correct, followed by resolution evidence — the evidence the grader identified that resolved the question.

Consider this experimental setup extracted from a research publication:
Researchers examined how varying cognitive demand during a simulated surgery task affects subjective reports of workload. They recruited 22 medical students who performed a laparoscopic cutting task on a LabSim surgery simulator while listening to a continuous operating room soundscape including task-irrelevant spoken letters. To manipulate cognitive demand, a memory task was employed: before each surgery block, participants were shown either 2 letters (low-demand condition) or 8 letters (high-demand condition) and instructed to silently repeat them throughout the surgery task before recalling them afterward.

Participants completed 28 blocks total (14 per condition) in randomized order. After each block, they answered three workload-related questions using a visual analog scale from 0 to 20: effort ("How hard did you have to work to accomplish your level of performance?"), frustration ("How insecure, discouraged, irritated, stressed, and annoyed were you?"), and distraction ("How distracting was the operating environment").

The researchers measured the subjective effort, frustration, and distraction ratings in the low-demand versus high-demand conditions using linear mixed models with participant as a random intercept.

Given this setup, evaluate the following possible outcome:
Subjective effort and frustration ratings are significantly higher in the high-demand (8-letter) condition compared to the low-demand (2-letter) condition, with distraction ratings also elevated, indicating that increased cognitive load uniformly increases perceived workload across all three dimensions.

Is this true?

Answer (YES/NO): YES